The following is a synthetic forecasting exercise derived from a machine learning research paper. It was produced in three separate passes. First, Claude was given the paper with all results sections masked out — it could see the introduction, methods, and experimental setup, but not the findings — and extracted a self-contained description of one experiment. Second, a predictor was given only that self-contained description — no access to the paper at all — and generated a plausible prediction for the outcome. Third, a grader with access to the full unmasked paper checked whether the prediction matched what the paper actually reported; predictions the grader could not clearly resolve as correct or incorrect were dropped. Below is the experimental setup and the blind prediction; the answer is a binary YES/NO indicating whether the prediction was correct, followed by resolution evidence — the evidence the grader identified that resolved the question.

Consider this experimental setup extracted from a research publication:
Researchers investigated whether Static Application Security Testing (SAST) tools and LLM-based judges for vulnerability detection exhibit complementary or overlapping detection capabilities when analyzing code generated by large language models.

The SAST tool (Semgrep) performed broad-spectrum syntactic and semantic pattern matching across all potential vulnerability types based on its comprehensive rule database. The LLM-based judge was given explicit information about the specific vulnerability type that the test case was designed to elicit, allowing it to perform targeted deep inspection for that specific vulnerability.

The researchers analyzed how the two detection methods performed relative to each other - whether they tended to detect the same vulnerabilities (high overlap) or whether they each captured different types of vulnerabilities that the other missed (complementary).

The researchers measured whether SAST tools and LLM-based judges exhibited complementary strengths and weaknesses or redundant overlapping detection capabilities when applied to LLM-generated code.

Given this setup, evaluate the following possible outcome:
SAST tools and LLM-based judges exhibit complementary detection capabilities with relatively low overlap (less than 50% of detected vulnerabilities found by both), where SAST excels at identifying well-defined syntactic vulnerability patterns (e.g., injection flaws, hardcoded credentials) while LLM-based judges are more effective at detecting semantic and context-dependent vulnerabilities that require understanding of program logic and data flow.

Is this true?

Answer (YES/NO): YES